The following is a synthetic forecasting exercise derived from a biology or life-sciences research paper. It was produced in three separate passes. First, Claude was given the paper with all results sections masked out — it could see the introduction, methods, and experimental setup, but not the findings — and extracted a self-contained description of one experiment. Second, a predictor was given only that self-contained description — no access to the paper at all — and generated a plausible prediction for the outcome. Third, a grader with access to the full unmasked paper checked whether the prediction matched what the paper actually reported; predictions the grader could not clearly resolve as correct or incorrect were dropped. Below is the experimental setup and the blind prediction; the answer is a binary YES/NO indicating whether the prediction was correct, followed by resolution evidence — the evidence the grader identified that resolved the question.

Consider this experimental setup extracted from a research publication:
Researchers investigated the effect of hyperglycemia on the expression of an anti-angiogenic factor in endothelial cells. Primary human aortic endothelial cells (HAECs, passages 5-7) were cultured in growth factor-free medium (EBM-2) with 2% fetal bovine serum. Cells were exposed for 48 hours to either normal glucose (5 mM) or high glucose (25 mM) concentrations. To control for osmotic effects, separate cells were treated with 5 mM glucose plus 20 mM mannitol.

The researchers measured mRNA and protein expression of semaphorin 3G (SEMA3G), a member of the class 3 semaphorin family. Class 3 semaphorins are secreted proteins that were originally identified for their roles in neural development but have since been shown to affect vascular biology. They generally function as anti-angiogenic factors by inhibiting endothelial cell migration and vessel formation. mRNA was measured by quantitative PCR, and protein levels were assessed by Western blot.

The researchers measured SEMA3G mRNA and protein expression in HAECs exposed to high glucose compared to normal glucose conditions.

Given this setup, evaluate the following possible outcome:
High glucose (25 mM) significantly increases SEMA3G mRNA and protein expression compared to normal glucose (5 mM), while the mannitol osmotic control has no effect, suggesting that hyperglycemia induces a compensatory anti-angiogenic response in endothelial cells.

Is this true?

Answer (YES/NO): YES